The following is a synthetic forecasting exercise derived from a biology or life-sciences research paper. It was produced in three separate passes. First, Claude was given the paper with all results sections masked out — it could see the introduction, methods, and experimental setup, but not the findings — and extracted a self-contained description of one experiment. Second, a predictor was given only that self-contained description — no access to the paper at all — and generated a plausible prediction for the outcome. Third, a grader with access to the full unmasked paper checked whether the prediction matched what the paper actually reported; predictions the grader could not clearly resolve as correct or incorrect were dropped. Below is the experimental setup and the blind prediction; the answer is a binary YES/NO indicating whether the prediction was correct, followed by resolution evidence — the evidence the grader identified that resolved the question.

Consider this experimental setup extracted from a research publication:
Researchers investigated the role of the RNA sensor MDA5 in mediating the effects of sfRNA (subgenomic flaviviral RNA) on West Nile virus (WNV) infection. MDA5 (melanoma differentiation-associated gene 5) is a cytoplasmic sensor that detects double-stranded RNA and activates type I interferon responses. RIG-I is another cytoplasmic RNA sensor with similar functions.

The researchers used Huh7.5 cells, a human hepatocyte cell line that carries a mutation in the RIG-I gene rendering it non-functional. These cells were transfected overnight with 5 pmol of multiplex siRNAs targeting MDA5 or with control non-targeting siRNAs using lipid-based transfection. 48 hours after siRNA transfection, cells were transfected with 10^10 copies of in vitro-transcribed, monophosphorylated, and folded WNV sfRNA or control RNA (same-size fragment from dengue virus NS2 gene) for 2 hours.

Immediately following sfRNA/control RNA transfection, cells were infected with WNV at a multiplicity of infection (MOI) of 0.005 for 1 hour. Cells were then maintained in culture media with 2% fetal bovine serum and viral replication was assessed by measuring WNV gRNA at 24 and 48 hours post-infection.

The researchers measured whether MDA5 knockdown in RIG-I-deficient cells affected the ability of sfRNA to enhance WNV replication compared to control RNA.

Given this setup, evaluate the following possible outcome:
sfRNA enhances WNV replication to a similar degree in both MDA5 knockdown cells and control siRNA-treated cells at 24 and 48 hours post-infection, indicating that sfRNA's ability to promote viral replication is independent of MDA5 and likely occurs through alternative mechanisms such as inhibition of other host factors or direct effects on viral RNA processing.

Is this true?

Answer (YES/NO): NO